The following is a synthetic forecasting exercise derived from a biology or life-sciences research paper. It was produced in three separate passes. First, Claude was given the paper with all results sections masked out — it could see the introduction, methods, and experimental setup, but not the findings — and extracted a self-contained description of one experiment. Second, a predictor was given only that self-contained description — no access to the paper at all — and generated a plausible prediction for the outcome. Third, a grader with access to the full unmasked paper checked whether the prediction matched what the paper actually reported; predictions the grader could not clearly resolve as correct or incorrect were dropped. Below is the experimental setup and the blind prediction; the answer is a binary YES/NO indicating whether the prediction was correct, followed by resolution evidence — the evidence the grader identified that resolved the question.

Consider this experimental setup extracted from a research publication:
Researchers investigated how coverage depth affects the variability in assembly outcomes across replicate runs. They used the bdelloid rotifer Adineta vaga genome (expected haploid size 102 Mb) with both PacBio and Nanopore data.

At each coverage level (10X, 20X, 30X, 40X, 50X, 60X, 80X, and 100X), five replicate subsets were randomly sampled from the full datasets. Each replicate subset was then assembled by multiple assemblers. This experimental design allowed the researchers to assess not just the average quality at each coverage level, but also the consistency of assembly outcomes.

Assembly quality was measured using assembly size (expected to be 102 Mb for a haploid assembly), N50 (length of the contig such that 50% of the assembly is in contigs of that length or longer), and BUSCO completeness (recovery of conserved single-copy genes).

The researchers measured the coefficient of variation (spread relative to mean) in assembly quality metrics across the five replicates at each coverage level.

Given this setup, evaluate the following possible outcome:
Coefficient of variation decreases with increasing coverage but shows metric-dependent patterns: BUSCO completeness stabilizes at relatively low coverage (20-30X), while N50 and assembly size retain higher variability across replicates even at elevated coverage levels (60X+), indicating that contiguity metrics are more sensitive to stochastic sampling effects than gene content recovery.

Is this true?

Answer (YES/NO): NO